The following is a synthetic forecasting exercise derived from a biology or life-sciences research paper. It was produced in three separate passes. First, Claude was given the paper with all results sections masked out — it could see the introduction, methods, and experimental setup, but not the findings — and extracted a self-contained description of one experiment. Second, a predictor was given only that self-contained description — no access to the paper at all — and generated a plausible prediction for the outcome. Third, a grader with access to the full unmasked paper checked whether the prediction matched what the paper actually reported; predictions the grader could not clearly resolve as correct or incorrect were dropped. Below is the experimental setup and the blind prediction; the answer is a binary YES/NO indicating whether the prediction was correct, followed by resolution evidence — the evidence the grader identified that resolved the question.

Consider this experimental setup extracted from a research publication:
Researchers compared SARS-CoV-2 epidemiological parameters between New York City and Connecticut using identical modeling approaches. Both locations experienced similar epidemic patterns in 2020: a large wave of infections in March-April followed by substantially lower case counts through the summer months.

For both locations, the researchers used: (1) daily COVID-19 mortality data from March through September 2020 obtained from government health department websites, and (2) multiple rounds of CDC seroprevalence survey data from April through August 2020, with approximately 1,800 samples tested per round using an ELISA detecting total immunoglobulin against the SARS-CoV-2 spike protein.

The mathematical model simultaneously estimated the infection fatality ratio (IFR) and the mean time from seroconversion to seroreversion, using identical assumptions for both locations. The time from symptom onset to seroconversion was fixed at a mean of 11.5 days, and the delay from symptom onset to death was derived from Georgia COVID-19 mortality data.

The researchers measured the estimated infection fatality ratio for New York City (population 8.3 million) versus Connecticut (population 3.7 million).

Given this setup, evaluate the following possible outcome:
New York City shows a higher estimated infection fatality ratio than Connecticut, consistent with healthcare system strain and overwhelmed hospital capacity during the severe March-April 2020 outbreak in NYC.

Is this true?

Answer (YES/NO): NO